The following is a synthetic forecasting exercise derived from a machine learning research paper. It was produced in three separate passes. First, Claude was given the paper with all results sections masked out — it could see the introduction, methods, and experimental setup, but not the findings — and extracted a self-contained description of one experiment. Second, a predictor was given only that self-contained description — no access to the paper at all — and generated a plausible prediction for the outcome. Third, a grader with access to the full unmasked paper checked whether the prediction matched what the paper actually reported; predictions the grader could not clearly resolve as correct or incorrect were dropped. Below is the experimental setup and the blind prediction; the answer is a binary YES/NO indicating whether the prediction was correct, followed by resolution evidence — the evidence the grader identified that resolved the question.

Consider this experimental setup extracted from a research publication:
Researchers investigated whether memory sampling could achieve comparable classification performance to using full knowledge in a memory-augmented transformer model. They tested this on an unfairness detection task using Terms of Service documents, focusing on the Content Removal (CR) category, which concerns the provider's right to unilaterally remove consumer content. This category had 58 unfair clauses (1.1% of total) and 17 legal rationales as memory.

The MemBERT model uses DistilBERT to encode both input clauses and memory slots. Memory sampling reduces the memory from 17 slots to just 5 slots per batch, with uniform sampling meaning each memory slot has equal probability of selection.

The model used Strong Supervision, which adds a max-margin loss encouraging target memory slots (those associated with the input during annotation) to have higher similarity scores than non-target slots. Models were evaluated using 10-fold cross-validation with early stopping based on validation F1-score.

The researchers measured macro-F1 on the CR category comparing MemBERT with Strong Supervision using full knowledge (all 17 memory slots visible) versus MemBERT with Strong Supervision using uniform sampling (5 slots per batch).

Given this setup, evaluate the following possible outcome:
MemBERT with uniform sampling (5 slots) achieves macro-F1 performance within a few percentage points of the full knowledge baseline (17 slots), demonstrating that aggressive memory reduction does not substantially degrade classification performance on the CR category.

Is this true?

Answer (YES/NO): YES